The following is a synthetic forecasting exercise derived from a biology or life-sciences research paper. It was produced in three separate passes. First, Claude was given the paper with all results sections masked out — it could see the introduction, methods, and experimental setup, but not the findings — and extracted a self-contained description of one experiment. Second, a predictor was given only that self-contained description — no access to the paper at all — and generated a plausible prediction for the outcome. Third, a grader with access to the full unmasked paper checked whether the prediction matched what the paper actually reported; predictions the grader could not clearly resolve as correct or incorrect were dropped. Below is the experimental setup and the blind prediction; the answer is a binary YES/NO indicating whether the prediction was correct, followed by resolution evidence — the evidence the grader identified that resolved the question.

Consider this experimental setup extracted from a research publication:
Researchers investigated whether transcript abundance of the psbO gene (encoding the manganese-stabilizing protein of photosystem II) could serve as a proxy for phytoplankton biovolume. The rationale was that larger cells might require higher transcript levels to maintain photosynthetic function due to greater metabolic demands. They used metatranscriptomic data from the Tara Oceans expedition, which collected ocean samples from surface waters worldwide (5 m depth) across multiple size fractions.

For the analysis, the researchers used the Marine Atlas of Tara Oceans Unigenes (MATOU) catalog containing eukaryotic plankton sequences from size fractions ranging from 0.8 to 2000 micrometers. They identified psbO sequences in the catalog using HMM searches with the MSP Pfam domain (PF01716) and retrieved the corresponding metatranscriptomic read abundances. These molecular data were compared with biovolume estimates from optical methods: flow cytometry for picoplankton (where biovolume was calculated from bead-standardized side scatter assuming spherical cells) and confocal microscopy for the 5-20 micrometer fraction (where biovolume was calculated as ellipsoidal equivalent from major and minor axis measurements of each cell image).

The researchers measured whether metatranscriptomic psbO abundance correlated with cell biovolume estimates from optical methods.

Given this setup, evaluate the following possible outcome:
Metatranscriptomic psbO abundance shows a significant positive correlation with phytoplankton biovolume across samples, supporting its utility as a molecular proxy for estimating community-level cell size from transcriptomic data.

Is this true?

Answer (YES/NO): NO